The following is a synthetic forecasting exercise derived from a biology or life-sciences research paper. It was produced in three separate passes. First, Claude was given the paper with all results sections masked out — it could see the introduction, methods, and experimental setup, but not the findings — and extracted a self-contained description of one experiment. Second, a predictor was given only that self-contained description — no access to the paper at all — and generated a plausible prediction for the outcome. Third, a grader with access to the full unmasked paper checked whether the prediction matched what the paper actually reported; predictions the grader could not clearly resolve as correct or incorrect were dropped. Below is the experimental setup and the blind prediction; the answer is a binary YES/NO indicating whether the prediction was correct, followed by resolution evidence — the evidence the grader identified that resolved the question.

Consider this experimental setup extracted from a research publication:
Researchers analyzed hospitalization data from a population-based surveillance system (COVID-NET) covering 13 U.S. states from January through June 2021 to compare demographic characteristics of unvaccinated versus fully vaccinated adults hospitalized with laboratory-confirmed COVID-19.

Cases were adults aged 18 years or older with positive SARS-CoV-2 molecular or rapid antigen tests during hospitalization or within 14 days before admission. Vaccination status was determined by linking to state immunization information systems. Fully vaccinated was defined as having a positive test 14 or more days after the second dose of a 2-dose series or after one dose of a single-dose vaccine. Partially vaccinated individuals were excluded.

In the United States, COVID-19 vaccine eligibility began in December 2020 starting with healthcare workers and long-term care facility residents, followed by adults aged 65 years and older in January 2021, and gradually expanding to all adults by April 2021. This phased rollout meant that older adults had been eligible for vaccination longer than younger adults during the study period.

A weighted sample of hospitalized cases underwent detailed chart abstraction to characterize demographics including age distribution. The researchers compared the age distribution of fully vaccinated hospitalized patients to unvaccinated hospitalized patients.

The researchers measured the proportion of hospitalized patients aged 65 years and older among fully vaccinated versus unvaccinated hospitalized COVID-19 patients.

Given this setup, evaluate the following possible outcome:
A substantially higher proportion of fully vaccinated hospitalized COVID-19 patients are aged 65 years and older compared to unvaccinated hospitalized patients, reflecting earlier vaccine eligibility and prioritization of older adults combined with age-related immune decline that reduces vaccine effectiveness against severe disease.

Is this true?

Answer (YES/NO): YES